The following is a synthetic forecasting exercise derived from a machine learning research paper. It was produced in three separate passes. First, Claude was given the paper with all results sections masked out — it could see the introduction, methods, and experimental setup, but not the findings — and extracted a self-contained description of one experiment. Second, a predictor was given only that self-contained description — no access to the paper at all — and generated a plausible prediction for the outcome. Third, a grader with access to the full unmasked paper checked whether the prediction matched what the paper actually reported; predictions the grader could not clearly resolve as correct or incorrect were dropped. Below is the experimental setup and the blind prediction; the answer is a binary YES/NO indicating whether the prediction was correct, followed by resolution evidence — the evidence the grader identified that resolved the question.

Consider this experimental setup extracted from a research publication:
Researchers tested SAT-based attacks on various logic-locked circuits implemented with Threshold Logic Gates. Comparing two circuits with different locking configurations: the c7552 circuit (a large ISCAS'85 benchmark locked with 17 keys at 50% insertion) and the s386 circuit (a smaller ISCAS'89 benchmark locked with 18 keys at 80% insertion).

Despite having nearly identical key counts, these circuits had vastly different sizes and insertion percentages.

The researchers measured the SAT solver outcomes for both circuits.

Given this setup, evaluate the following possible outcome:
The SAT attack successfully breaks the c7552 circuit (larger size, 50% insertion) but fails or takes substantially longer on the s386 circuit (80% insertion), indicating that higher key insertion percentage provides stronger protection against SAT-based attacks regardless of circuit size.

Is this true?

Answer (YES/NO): NO